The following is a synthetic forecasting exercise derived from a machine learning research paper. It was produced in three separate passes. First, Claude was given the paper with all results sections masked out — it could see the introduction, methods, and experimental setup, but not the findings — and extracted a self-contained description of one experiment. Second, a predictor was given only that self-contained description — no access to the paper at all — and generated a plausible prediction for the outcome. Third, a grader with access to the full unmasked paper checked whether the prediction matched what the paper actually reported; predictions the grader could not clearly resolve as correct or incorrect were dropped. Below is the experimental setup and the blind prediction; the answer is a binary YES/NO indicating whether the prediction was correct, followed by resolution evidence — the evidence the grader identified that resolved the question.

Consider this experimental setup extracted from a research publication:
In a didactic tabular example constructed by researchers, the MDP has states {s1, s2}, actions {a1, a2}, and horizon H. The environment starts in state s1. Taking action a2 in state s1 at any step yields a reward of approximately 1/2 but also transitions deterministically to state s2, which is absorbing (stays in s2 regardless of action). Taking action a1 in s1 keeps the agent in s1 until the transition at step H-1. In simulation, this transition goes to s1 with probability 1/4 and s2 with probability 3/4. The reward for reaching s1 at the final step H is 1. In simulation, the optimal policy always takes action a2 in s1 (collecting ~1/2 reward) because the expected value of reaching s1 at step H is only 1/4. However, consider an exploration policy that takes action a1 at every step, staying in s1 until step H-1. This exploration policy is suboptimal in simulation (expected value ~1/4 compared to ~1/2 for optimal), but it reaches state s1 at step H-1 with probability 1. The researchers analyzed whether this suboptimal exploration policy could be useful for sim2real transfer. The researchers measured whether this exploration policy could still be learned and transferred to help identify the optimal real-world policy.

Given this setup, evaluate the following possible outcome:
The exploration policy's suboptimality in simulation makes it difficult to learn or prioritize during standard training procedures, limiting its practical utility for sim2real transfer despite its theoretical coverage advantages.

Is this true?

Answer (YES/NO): NO